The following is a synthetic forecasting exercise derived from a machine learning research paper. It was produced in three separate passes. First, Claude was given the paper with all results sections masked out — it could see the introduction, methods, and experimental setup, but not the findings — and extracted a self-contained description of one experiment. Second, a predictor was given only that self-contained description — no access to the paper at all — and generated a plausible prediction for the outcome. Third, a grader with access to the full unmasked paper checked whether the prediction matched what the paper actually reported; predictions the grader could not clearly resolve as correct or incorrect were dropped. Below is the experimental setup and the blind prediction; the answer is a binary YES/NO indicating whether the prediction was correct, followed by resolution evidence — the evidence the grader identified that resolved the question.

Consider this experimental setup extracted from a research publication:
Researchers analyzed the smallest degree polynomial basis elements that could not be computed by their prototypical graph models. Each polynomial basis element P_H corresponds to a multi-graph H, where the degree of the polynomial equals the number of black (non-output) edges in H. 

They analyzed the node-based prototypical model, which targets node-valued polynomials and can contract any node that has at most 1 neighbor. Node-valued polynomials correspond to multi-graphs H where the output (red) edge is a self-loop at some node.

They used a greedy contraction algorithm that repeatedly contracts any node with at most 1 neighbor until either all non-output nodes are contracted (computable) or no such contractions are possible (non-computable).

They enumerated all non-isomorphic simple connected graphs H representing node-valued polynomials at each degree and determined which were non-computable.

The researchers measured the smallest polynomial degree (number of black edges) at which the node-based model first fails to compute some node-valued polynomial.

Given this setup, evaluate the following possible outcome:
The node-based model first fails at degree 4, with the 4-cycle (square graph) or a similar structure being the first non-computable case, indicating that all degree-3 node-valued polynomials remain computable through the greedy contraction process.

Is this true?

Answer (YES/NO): NO